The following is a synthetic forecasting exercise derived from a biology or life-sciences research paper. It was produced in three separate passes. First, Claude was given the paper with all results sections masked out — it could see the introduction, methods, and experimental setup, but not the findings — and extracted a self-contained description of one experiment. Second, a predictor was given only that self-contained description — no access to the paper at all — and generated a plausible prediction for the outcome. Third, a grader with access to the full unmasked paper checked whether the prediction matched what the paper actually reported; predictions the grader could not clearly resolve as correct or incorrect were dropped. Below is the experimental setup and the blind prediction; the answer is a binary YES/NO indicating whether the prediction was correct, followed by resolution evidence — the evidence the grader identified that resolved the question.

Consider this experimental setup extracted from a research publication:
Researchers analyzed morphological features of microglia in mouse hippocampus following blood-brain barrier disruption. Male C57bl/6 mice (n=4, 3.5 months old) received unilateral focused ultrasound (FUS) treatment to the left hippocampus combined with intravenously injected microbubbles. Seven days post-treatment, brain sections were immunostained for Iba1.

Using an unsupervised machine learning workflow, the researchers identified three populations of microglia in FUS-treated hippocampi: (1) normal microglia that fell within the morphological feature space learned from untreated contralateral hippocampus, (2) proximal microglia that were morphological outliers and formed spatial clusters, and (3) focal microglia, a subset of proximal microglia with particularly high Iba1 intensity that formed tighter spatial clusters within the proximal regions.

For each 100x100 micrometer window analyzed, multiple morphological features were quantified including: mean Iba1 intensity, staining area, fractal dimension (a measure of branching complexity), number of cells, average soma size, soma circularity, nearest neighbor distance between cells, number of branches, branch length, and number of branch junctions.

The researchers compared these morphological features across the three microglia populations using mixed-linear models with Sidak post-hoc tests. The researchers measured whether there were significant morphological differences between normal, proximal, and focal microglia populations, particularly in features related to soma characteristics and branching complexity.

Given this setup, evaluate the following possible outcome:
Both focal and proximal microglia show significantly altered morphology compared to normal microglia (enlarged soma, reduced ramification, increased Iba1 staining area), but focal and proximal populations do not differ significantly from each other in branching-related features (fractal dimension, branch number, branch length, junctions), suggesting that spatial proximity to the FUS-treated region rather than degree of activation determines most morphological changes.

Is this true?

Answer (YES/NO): NO